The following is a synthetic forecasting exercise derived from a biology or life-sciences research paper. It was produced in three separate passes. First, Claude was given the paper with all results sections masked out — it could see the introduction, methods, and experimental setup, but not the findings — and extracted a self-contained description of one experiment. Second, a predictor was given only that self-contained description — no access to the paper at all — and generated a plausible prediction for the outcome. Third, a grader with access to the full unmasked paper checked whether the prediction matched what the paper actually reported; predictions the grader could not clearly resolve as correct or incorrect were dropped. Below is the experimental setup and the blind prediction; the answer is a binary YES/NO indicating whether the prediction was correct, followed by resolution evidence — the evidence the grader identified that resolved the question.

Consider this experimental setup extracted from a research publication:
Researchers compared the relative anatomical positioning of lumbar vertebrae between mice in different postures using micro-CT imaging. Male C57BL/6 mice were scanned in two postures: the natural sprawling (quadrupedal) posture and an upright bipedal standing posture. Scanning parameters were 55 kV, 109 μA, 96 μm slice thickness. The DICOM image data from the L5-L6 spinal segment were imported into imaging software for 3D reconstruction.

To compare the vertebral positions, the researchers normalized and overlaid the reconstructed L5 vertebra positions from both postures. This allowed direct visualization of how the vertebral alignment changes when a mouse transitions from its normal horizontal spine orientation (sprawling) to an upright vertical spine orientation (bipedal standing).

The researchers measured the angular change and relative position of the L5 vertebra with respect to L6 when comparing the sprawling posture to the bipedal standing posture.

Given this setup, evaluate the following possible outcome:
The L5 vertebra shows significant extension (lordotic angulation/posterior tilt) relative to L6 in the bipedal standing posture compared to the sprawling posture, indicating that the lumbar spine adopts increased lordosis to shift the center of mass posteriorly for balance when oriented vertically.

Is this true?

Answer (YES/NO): NO